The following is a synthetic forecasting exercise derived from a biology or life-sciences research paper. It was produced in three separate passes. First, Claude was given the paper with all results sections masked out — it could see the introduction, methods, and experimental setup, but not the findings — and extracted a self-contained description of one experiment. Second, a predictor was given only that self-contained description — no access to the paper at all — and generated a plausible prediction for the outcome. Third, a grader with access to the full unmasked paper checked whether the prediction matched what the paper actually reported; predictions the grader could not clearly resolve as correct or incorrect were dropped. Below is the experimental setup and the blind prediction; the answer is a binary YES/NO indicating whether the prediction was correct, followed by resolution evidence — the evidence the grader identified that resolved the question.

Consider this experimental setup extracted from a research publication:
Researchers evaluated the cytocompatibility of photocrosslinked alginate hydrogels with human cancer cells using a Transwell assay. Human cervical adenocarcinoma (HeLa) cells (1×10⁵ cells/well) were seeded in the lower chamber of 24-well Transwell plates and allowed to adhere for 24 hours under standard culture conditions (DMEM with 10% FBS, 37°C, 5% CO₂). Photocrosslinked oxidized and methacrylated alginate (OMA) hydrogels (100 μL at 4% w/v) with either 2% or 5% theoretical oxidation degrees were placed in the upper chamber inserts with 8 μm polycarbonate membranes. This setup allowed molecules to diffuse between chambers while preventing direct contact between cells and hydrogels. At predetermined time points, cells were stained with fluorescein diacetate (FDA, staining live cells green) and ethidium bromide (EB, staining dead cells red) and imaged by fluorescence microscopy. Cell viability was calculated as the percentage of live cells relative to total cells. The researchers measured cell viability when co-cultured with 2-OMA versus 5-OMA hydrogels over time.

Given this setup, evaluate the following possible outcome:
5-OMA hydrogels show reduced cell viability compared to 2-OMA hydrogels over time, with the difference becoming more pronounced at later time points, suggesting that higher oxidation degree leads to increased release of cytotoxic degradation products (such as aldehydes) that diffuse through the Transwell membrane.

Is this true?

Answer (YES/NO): NO